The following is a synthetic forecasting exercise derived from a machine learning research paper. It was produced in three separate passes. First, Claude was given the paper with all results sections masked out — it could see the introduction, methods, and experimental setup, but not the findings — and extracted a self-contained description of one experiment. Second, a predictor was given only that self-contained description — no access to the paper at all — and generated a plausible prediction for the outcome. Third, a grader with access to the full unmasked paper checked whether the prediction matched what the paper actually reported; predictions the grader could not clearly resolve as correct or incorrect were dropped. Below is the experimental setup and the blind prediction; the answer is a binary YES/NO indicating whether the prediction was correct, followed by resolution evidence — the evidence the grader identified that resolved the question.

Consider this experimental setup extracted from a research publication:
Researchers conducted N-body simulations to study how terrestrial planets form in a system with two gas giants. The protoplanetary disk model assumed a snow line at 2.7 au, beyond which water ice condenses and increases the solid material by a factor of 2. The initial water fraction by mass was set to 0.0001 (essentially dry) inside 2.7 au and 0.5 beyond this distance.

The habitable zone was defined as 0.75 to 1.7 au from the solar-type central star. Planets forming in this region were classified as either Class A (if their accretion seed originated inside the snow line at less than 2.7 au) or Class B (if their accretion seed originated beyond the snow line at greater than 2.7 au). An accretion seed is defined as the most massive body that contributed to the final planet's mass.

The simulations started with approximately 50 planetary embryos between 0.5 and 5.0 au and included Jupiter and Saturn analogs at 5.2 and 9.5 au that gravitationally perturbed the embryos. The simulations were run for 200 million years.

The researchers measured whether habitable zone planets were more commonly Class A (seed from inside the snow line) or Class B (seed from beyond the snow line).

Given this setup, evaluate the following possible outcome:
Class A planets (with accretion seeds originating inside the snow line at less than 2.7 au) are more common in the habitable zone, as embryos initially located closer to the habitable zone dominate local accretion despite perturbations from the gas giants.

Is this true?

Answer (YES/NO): NO